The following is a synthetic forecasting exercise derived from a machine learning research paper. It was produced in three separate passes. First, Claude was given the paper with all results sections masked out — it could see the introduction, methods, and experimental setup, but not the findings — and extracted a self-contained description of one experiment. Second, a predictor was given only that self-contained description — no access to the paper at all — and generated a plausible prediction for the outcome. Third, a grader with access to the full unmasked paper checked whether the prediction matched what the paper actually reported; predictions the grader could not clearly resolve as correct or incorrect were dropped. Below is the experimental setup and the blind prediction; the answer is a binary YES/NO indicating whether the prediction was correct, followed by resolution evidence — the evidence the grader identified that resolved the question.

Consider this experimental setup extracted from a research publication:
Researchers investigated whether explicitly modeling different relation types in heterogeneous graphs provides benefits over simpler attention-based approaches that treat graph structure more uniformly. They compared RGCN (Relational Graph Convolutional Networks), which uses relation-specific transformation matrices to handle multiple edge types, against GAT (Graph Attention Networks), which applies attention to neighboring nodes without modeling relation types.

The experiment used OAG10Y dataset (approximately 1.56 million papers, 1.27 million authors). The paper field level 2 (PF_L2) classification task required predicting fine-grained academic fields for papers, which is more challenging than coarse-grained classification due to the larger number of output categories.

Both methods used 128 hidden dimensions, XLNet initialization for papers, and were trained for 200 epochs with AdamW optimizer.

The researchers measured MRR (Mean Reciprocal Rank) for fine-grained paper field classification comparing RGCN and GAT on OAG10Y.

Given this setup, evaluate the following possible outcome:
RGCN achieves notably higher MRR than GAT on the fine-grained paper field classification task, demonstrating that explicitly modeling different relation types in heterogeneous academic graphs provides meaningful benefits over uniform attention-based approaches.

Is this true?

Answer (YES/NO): YES